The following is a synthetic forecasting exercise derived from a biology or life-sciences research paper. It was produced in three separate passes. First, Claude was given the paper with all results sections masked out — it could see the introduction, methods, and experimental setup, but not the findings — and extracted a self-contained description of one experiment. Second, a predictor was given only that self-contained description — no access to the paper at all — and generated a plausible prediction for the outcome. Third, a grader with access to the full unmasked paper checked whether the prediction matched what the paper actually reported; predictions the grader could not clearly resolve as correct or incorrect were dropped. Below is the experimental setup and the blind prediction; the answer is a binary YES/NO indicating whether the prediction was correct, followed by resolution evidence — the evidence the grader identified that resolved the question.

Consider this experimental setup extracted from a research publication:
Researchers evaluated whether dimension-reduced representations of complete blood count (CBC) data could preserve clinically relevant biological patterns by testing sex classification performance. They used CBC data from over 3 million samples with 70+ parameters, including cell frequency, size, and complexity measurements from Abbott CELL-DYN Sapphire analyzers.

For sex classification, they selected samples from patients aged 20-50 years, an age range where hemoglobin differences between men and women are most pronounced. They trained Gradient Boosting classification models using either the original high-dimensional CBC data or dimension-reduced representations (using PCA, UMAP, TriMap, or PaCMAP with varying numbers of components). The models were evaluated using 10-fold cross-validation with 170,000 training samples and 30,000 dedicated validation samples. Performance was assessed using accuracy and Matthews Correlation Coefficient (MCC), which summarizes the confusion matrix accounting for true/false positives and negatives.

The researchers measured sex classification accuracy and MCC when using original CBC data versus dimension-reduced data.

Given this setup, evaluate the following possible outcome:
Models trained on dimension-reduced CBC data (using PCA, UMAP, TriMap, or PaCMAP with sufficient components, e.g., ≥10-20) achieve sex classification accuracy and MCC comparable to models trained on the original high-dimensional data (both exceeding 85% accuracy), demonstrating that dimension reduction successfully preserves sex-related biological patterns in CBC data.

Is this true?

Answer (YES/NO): NO